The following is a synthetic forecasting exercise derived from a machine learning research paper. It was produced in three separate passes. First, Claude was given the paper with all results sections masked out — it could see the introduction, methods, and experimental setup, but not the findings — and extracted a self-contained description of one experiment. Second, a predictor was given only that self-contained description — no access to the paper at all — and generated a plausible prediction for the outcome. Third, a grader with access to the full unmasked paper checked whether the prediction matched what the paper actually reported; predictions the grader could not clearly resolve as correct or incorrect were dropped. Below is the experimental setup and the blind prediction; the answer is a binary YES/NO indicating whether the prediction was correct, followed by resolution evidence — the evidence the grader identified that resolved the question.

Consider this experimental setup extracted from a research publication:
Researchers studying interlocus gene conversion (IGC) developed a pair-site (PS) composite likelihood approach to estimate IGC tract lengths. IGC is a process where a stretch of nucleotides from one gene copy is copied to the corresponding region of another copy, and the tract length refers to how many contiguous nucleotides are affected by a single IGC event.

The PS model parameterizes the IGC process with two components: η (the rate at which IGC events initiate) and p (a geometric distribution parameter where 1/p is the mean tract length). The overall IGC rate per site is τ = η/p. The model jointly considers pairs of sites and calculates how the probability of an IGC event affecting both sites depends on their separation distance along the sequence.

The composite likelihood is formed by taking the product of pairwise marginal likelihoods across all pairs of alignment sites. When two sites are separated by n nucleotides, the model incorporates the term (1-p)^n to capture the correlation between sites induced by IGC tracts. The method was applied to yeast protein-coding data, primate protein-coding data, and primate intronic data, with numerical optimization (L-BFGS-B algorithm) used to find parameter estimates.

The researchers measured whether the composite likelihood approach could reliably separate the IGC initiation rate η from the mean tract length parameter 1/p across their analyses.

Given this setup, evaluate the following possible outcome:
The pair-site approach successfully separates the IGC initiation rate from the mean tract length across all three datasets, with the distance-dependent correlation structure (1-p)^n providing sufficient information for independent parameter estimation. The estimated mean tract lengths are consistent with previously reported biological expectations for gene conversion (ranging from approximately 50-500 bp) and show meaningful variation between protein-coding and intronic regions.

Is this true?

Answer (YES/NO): NO